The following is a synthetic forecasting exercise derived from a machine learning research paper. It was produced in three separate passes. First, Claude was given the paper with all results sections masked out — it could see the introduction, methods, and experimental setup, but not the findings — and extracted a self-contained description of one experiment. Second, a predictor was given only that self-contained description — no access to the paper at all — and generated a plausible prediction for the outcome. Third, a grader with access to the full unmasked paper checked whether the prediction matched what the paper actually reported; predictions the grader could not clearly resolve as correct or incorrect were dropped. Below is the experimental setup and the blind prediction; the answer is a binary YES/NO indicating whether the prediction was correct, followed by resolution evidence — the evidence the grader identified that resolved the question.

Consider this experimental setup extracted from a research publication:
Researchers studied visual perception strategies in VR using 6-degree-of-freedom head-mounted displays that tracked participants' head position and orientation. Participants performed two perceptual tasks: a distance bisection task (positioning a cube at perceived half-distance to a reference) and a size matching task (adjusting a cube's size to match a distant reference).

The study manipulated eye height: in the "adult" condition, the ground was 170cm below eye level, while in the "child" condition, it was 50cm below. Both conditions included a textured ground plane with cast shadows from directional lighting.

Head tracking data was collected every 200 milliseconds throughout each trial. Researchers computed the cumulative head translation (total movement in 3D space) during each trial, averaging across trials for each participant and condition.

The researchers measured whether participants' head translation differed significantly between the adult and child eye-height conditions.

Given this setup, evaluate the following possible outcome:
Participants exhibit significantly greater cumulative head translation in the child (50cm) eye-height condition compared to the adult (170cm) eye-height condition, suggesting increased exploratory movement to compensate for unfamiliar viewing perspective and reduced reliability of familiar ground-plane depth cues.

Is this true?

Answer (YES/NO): NO